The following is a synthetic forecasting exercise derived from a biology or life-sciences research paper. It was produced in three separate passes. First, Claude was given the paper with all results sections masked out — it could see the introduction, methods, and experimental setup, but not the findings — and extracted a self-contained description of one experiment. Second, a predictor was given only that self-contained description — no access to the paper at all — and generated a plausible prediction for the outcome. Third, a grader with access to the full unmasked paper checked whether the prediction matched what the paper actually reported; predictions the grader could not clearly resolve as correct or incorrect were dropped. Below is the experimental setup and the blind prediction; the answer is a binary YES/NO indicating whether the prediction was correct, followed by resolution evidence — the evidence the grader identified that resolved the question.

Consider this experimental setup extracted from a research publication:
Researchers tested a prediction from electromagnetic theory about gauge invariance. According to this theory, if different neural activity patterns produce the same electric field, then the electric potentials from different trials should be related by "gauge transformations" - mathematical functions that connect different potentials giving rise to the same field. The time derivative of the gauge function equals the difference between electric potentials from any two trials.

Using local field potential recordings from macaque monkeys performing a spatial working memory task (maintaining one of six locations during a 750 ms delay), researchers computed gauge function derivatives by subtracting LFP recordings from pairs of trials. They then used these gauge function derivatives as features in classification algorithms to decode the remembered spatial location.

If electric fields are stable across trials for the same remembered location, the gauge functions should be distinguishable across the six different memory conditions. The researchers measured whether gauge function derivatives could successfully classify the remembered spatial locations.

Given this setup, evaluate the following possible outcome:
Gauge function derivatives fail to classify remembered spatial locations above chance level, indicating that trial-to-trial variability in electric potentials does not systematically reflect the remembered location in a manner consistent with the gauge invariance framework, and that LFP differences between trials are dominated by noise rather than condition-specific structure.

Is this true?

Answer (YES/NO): NO